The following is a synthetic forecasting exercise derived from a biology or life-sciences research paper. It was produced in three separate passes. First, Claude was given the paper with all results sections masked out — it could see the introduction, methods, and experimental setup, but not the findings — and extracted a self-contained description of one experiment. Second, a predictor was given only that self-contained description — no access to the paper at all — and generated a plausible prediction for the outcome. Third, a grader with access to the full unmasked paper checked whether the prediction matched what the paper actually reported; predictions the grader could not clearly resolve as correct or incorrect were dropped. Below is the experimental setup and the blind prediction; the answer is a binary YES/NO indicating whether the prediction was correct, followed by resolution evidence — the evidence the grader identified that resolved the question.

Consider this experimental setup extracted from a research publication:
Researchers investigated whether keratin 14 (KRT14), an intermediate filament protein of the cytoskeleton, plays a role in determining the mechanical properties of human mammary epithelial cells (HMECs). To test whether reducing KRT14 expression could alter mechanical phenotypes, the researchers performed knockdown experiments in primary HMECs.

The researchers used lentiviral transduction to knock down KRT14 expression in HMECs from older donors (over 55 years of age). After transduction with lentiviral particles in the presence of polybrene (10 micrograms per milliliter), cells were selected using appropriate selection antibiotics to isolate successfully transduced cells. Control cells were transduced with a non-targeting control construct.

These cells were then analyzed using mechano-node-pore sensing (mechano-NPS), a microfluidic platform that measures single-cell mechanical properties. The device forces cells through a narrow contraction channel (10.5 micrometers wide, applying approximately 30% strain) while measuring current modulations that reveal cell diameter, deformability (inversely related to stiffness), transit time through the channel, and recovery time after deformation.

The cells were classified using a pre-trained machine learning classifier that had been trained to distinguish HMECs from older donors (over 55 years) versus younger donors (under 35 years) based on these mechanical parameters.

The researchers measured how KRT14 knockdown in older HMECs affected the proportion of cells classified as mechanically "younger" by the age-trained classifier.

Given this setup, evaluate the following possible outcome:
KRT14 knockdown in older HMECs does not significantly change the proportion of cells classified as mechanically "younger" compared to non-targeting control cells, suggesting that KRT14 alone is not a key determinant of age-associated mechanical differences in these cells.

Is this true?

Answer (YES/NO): NO